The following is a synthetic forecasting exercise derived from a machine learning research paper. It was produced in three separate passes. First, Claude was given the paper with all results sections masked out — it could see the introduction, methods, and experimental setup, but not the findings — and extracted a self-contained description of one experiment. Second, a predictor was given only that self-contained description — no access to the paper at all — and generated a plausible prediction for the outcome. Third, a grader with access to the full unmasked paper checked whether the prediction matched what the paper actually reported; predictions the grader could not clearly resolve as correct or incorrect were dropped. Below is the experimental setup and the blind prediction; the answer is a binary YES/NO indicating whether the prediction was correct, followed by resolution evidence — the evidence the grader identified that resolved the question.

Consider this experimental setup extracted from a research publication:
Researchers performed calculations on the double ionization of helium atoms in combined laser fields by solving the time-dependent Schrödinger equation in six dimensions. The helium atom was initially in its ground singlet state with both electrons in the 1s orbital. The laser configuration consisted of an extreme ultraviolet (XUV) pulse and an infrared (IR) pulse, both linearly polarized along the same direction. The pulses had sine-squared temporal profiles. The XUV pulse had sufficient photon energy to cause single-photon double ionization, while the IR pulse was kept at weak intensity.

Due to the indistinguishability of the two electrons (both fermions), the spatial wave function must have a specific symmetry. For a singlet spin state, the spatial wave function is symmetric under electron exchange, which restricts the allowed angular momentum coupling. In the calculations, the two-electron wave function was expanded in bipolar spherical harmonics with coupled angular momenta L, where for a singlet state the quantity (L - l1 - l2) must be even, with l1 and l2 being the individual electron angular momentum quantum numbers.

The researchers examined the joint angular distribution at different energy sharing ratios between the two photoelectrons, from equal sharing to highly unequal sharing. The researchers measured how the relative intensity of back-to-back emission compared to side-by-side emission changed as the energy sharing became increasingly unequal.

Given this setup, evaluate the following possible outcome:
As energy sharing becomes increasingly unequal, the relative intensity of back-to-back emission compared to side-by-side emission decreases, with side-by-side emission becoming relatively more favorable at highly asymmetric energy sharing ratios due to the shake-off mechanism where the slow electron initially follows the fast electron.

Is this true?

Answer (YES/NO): NO